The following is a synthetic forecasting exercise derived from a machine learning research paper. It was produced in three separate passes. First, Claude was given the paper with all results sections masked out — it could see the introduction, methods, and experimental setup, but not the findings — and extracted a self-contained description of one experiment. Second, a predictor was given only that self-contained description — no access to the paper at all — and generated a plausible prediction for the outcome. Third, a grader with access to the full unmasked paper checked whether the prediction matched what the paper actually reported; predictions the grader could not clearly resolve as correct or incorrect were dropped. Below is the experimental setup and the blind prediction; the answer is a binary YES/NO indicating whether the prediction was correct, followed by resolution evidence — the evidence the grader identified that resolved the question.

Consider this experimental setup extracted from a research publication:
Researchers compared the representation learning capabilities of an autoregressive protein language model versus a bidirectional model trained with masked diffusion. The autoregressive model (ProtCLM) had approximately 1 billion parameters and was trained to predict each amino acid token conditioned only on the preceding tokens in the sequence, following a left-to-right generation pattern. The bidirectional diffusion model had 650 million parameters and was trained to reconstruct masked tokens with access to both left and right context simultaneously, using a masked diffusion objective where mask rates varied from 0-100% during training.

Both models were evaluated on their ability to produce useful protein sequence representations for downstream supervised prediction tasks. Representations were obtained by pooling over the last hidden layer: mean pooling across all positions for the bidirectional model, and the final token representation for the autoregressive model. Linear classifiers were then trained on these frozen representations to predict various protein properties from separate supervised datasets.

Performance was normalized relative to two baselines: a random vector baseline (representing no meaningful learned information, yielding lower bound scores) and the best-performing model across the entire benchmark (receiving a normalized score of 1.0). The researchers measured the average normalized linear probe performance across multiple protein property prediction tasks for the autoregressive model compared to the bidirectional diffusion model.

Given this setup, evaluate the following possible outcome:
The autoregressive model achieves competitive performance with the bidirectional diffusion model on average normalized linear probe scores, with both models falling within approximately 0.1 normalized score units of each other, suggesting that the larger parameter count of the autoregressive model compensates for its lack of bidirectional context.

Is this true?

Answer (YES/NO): NO